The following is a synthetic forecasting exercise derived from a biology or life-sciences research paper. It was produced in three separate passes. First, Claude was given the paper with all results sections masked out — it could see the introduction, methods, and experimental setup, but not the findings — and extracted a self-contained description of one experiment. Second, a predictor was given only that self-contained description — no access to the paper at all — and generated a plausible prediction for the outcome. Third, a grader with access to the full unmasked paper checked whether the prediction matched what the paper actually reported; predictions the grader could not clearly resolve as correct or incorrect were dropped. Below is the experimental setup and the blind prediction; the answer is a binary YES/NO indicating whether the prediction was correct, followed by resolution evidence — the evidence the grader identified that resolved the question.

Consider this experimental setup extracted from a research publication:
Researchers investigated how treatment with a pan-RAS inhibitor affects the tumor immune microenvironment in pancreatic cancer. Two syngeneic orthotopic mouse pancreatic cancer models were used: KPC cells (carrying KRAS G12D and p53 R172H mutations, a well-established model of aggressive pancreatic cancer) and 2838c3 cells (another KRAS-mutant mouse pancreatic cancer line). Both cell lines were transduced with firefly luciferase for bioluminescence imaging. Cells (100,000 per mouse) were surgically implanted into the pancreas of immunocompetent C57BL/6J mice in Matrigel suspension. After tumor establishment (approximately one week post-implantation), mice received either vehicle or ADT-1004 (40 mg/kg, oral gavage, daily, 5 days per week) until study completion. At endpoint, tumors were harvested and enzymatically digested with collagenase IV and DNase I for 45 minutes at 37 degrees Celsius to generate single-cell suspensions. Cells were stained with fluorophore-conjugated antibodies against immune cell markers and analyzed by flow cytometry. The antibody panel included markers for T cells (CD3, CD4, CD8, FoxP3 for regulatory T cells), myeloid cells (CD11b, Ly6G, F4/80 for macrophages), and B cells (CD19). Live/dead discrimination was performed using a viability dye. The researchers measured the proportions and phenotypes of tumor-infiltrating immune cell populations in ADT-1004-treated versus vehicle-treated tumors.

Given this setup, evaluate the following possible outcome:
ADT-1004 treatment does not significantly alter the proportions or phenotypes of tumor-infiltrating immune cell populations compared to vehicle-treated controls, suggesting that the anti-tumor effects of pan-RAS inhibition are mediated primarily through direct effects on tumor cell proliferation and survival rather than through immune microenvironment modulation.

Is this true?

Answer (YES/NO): NO